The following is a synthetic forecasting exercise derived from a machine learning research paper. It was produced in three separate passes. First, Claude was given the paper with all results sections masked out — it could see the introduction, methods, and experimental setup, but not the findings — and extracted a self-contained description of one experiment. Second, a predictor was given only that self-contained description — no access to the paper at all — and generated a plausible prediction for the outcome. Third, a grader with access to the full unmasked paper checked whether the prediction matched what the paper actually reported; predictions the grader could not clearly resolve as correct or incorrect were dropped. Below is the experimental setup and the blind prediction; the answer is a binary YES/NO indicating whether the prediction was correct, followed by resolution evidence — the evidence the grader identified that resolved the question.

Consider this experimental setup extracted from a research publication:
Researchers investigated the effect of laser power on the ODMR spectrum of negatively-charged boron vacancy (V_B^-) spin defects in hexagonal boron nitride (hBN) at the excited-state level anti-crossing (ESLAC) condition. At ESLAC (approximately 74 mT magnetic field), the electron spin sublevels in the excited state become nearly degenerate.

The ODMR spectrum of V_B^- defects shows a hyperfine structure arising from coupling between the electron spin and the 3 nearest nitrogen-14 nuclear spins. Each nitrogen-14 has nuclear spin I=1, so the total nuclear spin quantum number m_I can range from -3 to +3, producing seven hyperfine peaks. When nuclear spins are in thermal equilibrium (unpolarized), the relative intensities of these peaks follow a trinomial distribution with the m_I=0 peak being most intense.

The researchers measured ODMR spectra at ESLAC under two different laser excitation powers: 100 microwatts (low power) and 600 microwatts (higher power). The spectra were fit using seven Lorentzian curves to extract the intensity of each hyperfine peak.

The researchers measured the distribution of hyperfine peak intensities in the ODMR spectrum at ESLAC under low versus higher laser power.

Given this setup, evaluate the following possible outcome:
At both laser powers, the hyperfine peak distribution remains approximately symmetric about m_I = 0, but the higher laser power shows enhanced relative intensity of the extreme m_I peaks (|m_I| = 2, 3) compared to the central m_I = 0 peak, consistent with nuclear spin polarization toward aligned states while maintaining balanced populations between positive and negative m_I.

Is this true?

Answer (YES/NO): NO